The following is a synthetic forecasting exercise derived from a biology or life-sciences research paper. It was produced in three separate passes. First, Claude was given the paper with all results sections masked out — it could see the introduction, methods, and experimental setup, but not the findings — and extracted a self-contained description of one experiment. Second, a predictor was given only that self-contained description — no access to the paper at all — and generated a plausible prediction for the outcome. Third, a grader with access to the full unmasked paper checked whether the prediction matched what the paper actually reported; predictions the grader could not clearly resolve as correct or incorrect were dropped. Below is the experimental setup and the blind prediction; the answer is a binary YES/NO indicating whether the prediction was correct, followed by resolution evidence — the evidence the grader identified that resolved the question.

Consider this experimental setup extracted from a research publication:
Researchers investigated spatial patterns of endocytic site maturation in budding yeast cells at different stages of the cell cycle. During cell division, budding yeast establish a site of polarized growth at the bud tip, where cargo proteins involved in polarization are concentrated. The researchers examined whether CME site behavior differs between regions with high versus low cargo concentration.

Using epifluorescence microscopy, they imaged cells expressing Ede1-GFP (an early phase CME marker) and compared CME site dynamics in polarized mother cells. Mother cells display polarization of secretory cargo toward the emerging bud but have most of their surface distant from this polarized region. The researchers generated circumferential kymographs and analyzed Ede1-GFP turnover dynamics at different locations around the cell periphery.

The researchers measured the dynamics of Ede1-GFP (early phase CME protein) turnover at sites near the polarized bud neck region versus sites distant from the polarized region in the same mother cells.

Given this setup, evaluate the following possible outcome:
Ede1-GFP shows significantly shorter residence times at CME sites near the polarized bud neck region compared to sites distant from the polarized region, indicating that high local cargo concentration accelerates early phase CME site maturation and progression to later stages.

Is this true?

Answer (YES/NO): YES